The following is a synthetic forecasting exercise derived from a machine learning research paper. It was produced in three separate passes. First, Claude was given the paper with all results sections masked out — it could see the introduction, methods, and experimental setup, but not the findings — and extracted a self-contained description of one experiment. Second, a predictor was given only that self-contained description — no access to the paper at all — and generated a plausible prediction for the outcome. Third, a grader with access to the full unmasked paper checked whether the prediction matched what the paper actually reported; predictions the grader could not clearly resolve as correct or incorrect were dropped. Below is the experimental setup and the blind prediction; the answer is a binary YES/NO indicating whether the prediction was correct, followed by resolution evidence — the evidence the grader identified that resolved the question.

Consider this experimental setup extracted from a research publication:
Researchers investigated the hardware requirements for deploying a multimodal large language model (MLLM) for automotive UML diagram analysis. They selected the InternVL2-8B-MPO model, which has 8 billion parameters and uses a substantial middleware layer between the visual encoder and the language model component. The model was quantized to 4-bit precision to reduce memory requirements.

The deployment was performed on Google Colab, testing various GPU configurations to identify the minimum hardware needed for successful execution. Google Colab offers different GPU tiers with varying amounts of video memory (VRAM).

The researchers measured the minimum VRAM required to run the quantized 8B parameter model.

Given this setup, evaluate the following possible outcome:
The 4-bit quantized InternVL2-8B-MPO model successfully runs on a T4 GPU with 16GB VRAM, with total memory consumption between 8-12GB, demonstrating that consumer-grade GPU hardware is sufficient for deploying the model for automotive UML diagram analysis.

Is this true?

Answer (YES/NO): NO